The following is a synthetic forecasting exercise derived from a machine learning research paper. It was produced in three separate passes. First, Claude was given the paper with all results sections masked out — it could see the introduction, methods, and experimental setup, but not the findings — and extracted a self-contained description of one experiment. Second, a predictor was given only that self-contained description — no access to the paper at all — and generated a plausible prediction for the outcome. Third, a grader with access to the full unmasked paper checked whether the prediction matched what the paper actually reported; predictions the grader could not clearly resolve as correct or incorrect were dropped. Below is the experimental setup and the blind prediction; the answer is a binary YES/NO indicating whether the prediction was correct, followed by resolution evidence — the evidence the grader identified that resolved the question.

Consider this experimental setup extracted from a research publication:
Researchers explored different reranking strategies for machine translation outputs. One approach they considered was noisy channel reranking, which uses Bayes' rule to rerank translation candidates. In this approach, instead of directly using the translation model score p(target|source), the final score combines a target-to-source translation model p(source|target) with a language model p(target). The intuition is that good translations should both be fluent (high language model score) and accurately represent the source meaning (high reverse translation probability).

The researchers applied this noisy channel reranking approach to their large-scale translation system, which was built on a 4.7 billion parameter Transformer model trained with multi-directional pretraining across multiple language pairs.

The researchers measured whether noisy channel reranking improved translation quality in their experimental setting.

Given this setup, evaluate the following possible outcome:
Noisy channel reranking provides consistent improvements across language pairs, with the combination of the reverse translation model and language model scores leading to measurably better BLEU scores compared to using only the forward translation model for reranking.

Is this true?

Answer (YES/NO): NO